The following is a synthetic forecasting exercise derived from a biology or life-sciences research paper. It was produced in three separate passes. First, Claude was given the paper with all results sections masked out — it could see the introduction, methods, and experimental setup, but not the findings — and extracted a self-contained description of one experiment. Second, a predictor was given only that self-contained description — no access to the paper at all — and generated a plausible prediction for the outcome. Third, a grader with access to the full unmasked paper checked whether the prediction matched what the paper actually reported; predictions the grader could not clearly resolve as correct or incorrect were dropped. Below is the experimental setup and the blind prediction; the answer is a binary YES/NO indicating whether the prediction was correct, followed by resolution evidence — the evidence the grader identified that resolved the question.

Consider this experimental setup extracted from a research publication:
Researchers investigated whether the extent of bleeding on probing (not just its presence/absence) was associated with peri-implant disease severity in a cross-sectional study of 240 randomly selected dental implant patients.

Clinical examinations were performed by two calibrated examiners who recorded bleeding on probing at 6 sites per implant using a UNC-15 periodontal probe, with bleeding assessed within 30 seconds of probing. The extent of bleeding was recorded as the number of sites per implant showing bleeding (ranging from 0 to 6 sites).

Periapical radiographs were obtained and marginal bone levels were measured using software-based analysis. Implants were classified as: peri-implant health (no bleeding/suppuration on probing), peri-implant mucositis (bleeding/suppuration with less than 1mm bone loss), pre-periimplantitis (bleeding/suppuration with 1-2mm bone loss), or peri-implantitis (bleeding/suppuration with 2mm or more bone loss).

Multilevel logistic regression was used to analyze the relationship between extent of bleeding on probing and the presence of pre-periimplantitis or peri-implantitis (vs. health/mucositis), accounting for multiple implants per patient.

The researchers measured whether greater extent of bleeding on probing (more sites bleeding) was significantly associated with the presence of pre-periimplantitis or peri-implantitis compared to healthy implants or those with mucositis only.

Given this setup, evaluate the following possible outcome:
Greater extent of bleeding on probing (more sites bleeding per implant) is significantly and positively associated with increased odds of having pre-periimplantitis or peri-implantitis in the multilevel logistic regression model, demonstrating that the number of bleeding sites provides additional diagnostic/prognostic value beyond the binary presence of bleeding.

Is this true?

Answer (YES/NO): NO